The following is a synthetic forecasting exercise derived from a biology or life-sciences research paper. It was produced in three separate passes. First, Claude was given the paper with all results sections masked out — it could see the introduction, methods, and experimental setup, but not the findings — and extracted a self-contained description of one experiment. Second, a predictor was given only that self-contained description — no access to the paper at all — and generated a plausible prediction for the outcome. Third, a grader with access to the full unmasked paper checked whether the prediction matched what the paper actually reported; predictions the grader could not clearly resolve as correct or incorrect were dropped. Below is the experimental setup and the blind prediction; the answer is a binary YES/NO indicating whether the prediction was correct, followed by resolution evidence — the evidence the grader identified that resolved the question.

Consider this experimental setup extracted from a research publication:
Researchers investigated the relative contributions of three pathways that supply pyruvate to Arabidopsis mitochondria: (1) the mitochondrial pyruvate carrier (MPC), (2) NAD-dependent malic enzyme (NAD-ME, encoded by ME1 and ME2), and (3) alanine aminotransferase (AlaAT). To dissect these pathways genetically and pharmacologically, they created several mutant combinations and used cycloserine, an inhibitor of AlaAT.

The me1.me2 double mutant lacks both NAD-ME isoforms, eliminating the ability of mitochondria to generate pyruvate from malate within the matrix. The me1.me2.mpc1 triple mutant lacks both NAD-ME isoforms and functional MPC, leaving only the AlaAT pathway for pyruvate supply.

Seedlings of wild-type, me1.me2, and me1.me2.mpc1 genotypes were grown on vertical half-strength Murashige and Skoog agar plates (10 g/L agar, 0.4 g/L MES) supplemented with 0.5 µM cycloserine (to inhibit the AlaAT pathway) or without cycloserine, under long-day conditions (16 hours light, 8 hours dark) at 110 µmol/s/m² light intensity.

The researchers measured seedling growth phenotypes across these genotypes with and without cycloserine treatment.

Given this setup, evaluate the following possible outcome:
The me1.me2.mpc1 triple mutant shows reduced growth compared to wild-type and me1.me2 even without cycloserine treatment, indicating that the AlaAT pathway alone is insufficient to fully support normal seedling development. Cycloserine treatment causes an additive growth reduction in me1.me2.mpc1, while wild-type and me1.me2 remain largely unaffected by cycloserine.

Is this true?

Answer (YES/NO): YES